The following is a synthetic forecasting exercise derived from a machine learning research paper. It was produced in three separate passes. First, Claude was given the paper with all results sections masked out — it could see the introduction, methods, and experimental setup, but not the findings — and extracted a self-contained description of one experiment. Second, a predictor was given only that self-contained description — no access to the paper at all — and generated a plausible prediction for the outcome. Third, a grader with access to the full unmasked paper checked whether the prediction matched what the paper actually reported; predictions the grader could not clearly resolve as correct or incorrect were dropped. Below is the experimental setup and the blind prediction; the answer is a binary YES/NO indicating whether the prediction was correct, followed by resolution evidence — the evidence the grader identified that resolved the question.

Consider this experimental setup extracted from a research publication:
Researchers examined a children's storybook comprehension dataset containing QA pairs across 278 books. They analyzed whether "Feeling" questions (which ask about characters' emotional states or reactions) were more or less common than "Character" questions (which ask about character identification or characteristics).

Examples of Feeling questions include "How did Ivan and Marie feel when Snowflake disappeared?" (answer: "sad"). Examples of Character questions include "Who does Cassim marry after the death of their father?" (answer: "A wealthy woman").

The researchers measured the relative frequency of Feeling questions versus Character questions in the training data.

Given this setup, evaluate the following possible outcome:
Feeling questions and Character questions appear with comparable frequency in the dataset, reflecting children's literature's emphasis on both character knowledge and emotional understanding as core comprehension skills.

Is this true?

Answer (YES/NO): NO